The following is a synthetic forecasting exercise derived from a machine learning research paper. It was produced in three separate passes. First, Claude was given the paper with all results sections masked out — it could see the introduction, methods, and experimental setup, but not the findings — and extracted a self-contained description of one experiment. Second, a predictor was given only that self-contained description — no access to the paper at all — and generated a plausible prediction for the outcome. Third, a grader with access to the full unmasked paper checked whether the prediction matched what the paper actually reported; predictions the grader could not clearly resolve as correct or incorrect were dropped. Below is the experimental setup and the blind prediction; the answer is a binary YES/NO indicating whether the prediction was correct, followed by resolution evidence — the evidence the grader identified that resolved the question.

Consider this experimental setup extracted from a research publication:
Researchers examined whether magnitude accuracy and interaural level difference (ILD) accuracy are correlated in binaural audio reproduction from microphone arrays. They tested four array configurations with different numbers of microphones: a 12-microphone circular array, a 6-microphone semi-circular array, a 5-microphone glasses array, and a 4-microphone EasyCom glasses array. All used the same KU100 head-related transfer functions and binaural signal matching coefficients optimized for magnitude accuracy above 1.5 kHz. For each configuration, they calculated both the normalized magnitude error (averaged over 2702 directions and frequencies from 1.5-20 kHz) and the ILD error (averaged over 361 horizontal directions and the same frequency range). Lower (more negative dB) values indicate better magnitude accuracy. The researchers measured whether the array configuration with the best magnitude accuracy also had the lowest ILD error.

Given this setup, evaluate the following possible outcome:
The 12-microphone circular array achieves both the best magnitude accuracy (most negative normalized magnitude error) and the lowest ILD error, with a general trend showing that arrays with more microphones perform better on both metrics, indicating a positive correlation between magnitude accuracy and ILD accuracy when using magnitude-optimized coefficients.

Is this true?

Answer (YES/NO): NO